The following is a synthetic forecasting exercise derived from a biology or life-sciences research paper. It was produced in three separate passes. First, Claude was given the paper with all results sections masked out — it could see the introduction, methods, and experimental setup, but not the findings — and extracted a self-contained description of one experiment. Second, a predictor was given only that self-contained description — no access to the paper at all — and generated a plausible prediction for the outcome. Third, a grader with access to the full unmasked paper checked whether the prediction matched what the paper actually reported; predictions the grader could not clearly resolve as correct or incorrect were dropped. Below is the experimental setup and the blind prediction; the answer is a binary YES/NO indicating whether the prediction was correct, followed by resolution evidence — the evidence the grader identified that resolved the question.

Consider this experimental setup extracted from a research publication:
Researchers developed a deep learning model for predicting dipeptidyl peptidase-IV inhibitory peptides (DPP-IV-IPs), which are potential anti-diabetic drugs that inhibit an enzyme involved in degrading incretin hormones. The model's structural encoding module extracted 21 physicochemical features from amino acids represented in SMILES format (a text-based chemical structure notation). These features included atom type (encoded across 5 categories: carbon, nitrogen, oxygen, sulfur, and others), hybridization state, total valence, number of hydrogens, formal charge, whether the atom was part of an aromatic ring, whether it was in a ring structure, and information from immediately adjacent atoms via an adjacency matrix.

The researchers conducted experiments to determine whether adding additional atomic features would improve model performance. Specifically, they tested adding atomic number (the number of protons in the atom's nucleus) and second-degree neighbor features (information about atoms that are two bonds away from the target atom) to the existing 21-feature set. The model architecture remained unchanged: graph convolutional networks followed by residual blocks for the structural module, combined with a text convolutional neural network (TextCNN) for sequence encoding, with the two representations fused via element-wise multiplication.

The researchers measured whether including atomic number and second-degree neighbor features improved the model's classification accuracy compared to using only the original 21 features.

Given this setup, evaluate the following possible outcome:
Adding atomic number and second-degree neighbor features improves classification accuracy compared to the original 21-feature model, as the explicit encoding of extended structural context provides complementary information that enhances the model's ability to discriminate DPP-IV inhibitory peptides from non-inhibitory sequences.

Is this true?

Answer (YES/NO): NO